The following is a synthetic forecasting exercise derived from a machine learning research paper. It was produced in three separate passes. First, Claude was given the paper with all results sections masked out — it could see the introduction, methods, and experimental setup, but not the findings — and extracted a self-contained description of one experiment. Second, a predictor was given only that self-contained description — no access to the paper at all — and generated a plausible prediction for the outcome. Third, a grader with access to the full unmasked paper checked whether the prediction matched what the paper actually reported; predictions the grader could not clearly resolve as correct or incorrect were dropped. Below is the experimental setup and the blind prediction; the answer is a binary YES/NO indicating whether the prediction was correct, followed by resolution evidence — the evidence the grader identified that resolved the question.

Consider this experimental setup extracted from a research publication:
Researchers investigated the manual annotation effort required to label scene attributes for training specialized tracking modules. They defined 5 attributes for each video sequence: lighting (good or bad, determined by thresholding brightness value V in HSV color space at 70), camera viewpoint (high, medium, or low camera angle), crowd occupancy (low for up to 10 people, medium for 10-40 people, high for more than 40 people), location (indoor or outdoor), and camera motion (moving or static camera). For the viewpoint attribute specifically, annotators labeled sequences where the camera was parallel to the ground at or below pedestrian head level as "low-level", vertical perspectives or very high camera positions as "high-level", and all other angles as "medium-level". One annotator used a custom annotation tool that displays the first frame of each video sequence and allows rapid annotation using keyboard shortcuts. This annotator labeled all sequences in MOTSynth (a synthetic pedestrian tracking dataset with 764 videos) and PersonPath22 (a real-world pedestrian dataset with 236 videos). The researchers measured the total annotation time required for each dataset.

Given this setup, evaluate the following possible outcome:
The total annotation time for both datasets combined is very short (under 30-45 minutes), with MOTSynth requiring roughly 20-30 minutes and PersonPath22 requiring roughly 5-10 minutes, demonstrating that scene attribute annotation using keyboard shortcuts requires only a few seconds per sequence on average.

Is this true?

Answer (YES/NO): NO